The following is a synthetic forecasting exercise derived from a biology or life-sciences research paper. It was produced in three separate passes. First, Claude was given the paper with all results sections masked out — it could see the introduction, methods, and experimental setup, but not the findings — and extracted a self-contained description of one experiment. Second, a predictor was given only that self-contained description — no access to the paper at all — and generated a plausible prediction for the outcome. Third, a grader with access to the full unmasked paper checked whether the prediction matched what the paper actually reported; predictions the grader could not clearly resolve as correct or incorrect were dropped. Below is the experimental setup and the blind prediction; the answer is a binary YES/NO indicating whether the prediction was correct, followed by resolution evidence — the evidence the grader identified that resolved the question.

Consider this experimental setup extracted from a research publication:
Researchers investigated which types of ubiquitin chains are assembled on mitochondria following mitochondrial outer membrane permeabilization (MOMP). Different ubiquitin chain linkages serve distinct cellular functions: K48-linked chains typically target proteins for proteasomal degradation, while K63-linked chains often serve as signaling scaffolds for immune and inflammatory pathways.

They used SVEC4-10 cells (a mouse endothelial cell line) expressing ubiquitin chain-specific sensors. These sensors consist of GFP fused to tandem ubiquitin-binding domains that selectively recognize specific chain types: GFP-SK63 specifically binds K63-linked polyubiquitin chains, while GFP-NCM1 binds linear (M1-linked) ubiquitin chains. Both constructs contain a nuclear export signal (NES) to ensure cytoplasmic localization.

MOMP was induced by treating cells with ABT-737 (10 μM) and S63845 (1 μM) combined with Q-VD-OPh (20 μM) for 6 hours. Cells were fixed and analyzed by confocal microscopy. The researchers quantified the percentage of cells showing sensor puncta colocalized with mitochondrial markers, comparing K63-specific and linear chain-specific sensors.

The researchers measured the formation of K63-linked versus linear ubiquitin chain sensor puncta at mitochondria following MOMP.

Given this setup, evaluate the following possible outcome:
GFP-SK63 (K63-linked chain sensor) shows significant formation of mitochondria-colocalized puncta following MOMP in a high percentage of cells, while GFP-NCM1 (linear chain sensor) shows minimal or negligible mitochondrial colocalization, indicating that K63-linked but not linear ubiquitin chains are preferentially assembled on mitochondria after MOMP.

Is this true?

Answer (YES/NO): YES